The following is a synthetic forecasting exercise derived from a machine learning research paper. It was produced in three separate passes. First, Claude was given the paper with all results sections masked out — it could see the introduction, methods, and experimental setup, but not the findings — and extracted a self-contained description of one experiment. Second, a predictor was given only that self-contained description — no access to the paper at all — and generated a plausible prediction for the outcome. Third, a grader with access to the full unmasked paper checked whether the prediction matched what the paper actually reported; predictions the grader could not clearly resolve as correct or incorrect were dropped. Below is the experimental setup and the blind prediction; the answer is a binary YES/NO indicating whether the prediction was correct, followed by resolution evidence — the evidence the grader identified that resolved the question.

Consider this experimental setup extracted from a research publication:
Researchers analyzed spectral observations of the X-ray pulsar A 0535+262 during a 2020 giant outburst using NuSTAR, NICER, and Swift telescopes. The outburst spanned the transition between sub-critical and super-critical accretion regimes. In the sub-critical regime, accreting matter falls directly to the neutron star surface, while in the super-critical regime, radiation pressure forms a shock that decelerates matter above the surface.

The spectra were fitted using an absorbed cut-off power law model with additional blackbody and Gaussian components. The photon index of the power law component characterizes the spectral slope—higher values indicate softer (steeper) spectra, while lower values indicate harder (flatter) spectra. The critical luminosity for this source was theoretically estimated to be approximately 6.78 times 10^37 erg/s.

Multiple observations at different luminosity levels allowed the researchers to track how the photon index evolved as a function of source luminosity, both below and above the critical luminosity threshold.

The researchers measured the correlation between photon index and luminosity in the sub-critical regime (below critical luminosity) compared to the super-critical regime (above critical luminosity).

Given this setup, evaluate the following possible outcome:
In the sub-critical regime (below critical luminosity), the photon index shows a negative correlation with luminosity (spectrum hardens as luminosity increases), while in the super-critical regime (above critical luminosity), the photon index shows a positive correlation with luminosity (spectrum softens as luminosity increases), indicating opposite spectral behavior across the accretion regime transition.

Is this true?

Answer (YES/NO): YES